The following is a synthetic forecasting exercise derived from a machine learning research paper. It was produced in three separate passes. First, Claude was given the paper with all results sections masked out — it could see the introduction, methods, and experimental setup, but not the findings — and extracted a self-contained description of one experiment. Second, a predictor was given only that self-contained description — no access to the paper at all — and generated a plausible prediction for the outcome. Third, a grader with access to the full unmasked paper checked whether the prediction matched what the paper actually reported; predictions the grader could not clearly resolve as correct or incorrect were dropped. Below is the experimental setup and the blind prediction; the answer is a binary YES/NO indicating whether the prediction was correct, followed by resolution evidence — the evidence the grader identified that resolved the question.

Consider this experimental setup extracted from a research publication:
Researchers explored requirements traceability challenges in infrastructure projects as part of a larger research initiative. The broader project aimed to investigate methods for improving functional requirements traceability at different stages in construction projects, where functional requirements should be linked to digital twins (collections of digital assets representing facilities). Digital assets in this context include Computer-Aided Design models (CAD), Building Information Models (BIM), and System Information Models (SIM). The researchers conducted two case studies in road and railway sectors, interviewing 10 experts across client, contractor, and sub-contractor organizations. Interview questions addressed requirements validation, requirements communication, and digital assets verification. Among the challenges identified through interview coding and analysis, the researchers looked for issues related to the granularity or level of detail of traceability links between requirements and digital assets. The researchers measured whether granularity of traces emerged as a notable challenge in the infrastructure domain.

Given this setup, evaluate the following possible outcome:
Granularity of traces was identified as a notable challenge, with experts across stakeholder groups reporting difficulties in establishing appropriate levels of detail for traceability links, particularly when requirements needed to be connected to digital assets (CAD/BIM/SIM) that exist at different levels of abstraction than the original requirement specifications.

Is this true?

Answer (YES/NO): NO